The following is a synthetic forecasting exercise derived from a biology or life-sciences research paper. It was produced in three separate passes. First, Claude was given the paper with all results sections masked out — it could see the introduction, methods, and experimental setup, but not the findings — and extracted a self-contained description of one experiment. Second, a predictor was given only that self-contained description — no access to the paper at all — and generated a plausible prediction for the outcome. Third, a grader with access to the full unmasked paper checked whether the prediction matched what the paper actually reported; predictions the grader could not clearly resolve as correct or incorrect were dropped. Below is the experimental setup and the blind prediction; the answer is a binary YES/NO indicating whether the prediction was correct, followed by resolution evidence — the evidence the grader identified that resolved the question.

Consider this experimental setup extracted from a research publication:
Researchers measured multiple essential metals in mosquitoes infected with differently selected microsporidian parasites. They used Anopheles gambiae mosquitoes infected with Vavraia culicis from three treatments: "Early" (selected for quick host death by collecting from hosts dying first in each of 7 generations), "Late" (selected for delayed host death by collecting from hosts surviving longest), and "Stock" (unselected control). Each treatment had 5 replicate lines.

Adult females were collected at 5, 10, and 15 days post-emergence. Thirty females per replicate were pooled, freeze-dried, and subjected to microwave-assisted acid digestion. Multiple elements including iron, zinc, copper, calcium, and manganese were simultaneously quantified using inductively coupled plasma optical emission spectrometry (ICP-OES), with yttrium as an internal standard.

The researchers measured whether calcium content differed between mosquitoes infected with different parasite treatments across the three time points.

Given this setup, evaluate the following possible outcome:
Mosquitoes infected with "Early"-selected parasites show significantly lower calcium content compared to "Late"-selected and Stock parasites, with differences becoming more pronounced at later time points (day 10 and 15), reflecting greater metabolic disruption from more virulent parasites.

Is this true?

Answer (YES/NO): NO